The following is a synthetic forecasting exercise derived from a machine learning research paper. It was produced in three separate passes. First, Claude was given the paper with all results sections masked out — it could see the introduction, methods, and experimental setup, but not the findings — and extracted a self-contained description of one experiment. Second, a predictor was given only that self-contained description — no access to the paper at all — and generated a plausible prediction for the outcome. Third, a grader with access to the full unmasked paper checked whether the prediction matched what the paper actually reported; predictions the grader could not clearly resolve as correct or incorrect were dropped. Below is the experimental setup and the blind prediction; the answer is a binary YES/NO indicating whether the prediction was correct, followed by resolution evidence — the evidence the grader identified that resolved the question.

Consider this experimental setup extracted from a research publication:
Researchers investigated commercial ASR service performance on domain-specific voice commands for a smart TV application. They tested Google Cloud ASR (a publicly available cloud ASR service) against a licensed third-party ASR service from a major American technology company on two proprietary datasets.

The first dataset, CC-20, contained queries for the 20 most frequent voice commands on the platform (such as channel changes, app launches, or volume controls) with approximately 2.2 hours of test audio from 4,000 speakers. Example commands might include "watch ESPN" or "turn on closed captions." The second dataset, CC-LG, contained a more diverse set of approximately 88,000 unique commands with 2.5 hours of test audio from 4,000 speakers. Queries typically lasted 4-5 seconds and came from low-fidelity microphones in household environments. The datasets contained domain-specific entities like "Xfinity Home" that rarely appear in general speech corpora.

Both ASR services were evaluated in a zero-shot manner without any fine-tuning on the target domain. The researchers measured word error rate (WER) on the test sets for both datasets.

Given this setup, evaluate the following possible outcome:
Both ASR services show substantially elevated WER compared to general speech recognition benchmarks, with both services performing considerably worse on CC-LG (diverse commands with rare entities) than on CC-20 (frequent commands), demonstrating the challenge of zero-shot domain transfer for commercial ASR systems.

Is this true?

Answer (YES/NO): NO